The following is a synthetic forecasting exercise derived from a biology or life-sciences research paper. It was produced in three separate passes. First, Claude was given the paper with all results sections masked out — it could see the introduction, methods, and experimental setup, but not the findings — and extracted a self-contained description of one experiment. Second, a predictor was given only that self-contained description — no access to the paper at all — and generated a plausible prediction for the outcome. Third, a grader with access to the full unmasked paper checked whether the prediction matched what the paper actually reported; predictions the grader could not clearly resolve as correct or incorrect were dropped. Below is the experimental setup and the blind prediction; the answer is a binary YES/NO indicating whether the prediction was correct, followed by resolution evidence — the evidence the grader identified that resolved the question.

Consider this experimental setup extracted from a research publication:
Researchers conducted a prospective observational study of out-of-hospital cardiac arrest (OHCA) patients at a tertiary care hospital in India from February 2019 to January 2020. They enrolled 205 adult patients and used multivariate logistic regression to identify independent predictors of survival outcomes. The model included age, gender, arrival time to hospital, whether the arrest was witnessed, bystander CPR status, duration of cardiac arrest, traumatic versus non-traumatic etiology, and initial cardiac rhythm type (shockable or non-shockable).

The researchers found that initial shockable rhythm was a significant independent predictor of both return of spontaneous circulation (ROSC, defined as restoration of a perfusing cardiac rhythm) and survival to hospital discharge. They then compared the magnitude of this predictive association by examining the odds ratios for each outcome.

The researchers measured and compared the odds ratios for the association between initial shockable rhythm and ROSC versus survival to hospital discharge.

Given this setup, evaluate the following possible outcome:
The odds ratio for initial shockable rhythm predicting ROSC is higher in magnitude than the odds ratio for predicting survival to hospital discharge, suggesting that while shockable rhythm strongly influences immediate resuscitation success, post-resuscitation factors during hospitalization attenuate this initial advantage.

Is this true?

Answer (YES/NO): NO